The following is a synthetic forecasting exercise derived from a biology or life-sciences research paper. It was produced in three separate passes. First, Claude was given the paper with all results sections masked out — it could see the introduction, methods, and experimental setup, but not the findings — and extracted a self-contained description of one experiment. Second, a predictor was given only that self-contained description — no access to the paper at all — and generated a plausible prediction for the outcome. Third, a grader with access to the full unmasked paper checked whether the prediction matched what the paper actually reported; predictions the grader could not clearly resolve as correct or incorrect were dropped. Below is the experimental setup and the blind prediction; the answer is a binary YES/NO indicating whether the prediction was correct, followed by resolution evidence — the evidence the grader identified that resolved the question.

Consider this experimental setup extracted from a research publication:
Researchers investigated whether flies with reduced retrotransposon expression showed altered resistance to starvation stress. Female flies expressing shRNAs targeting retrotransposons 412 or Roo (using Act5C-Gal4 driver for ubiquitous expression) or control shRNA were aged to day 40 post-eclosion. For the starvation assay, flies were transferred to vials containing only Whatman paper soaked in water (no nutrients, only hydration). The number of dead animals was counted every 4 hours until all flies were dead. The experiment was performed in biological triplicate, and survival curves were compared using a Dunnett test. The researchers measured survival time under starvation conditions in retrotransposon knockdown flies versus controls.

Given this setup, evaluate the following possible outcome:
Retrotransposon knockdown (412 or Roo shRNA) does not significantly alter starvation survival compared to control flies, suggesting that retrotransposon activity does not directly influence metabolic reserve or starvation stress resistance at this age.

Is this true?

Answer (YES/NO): YES